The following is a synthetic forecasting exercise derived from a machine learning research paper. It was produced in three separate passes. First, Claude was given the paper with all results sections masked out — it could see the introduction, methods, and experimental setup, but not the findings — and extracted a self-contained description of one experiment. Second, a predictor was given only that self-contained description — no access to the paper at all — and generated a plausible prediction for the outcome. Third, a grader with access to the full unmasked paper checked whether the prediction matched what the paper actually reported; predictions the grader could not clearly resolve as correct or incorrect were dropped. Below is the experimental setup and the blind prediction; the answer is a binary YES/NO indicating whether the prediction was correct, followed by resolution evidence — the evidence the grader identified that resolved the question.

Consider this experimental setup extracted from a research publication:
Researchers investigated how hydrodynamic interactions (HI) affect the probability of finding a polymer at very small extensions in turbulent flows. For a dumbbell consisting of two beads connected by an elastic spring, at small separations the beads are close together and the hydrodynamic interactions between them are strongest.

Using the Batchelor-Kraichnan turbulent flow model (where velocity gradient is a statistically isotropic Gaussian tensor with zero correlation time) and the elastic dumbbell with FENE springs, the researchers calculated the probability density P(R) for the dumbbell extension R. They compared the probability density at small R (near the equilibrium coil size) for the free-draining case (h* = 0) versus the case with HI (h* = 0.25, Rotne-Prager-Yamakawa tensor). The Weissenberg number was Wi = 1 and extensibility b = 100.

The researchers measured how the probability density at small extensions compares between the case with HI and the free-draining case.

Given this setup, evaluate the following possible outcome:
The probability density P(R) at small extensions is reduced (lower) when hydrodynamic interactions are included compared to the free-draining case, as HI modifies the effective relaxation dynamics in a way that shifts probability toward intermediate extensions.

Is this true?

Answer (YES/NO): YES